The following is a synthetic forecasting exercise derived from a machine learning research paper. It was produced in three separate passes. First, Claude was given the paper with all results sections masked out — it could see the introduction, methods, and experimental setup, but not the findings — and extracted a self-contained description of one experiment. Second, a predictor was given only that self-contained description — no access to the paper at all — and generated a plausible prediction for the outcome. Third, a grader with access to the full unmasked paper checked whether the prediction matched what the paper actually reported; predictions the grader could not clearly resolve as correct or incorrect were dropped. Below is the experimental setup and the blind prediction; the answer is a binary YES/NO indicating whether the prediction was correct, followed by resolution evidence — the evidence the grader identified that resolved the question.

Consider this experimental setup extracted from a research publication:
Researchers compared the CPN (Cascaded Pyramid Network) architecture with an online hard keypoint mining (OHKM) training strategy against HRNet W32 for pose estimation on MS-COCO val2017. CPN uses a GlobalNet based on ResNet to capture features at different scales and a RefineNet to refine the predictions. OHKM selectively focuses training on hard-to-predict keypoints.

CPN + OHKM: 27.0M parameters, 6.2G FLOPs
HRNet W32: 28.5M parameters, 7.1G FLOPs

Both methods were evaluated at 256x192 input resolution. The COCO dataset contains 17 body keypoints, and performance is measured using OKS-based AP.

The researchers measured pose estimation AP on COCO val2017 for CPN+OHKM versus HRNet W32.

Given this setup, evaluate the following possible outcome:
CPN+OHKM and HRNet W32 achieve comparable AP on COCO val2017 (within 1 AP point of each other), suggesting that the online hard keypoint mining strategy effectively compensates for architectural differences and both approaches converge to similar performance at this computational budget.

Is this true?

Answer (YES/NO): NO